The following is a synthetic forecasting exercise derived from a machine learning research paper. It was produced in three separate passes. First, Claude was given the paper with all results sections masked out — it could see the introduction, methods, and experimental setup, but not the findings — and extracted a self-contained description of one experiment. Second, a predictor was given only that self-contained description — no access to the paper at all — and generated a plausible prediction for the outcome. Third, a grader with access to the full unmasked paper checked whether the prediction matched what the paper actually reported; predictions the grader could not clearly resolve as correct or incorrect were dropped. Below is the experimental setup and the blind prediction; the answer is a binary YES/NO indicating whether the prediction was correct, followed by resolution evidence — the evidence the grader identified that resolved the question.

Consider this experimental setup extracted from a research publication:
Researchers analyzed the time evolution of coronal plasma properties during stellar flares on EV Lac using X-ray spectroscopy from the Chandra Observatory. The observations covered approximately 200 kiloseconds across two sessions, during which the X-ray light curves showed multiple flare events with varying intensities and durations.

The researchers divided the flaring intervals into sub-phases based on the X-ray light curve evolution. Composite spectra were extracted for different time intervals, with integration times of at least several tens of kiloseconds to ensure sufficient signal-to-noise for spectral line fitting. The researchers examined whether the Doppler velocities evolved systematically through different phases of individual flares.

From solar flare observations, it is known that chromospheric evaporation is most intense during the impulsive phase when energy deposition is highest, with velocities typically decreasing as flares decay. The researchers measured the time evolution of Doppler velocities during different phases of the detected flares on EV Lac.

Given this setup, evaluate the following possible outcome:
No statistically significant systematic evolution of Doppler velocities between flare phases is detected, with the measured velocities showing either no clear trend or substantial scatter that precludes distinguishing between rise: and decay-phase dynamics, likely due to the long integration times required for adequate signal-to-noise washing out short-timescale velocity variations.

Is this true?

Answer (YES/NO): NO